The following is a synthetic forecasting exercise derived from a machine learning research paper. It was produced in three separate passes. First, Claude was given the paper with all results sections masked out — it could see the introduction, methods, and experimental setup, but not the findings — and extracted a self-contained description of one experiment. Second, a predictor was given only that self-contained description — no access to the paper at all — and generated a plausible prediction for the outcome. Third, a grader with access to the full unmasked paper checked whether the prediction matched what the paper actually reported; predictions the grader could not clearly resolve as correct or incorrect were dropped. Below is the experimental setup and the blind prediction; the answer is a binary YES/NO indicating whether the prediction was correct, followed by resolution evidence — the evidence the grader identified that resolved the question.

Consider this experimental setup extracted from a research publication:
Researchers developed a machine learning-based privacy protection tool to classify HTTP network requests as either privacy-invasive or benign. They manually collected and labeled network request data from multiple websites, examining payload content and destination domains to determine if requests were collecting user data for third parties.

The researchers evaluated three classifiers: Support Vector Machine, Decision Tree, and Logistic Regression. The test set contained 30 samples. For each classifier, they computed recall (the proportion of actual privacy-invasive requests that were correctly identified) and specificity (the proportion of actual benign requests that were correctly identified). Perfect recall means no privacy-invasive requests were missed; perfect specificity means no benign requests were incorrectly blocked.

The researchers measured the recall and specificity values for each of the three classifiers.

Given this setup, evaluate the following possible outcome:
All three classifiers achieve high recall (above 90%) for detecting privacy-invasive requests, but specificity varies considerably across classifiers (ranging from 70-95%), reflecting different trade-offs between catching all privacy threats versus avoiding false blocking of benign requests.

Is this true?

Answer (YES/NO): NO